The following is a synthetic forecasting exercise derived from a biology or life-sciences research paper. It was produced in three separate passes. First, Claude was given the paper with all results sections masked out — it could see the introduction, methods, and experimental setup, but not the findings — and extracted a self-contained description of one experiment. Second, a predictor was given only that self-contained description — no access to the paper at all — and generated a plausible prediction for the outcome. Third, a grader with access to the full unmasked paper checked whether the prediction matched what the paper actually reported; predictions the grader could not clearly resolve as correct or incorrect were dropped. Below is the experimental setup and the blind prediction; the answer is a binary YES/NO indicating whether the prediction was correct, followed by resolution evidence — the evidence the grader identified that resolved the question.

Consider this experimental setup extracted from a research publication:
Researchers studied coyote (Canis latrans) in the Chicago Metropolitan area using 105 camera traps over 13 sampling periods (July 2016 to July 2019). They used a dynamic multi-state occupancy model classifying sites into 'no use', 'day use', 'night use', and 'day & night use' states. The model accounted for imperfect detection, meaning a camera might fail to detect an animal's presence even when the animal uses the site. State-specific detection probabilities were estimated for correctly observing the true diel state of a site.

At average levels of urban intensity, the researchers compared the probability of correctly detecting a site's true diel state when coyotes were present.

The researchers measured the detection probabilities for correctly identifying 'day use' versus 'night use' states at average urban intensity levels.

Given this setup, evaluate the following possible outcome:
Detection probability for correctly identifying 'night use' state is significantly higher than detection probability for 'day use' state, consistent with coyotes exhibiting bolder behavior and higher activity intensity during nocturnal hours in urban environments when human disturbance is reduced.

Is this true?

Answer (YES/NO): YES